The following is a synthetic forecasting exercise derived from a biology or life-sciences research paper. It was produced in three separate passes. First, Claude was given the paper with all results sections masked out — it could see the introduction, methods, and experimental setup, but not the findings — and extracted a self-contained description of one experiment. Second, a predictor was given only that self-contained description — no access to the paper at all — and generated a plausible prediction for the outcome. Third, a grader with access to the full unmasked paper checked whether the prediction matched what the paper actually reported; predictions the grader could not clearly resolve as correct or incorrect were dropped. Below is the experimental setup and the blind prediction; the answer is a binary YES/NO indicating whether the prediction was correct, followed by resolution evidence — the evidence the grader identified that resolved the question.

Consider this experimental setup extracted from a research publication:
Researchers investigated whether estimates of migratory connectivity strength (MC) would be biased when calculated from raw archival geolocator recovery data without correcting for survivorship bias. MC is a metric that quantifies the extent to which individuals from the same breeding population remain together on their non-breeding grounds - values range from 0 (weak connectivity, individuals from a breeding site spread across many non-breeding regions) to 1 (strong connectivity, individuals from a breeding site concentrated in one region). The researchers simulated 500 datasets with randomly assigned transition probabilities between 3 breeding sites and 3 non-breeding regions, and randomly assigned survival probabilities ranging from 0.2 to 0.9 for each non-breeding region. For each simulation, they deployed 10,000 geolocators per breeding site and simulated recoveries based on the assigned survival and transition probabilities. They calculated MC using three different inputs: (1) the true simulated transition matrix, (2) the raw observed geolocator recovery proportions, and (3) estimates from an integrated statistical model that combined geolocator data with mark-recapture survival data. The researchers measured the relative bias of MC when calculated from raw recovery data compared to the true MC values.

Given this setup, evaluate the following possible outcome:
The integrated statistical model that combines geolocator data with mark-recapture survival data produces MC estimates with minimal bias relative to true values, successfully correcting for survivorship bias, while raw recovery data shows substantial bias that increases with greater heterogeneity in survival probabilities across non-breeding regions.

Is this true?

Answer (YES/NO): NO